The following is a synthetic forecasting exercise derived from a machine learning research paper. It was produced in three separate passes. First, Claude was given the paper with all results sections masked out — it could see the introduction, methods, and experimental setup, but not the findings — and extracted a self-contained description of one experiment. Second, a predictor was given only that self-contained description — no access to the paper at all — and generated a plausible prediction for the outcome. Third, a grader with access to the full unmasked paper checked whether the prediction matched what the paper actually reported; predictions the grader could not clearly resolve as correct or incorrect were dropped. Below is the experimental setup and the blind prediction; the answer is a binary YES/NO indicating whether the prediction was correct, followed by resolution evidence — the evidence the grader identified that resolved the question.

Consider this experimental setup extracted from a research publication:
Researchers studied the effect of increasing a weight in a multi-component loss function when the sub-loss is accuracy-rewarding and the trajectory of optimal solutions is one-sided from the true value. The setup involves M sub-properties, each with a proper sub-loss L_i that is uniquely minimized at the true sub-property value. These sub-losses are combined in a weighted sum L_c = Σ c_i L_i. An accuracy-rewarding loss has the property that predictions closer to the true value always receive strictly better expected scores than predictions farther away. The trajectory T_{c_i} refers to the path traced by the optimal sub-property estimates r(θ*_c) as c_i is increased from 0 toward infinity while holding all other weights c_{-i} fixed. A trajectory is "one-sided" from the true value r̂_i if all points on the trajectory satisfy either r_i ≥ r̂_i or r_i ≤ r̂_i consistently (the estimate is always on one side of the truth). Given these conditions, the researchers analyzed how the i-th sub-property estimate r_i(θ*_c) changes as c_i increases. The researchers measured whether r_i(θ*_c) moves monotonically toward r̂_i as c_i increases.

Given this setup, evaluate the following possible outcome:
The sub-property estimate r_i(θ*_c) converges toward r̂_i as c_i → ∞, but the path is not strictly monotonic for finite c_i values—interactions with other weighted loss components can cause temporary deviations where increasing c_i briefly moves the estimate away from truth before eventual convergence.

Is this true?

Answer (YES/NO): NO